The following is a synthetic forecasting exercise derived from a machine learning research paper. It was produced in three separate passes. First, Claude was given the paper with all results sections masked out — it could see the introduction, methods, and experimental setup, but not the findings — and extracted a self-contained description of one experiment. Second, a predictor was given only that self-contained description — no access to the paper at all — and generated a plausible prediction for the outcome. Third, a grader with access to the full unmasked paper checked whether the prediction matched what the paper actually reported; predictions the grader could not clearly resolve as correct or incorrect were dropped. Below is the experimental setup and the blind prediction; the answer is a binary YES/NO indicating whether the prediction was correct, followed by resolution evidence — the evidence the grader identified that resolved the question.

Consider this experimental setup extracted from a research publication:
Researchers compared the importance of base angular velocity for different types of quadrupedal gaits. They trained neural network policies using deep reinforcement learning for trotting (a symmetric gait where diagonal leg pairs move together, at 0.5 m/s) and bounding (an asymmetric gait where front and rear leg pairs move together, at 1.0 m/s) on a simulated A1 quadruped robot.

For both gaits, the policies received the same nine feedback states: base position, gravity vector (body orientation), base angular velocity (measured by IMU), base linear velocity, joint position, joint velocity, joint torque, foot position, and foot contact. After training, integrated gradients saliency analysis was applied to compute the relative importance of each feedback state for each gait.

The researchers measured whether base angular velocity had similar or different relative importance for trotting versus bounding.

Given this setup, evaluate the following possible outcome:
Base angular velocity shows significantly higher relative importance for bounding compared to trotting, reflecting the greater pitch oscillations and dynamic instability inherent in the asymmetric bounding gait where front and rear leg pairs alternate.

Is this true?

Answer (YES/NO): YES